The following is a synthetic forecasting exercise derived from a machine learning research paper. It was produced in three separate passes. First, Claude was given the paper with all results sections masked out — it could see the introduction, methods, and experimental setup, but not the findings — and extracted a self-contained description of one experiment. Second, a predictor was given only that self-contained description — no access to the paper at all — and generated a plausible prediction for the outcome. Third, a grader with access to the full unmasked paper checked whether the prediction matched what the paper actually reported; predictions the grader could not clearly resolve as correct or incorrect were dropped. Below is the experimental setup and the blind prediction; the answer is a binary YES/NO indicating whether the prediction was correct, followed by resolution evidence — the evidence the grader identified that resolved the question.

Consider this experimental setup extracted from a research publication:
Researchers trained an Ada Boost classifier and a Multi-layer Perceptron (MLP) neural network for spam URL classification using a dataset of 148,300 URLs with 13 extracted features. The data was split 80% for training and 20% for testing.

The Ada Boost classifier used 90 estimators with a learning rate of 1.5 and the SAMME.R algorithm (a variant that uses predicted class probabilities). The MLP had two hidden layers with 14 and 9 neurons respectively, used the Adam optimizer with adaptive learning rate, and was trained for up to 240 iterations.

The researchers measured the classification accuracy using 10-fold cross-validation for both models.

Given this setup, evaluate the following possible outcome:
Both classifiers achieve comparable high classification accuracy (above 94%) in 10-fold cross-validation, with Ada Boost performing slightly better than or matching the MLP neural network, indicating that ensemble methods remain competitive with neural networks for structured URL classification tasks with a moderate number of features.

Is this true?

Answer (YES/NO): NO